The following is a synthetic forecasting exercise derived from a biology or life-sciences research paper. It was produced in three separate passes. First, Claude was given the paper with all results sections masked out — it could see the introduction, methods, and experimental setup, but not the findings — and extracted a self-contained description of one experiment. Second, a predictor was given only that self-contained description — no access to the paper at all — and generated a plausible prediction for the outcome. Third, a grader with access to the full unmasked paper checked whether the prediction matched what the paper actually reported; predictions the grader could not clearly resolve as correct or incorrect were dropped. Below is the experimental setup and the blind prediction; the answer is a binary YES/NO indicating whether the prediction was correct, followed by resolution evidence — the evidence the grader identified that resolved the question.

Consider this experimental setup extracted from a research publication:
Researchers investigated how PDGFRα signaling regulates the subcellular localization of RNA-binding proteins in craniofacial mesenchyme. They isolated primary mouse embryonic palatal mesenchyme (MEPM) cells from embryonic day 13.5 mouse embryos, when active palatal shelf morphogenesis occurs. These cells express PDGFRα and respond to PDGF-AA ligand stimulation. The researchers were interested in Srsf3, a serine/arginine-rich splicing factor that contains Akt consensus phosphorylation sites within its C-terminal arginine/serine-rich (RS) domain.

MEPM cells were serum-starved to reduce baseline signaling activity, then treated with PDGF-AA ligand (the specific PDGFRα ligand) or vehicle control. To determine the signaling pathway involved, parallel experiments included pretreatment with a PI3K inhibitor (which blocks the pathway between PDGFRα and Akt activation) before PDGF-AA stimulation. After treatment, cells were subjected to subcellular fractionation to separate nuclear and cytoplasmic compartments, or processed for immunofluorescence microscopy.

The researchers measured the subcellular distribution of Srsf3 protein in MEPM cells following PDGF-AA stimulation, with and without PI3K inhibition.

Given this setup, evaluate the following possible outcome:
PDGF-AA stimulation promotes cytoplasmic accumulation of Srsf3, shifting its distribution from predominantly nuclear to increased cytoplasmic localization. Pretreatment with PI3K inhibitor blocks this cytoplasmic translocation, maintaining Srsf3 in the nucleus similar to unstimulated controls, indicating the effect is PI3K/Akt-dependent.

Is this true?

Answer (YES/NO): NO